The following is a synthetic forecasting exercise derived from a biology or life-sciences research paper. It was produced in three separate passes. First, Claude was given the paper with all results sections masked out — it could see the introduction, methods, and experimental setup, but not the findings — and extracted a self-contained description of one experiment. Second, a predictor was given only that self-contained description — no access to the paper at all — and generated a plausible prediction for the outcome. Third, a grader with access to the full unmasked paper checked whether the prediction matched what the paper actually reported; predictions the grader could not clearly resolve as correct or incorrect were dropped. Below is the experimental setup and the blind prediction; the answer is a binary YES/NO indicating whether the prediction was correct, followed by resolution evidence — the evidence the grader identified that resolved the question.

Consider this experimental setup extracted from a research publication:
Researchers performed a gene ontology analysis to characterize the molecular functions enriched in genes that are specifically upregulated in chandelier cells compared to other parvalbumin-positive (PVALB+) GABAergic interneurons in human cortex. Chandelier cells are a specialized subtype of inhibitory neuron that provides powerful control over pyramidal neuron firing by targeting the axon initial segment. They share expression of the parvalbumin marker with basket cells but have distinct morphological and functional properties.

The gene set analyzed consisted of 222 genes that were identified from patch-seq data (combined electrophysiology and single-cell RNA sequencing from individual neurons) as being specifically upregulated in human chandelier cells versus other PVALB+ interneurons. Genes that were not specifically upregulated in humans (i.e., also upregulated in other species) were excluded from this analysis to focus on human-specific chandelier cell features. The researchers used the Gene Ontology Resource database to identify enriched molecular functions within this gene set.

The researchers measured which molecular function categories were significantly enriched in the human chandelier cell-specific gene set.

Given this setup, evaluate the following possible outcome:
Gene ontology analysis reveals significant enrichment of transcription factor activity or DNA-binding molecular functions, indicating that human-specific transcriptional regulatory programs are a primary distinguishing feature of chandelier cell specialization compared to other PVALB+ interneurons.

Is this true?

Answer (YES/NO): NO